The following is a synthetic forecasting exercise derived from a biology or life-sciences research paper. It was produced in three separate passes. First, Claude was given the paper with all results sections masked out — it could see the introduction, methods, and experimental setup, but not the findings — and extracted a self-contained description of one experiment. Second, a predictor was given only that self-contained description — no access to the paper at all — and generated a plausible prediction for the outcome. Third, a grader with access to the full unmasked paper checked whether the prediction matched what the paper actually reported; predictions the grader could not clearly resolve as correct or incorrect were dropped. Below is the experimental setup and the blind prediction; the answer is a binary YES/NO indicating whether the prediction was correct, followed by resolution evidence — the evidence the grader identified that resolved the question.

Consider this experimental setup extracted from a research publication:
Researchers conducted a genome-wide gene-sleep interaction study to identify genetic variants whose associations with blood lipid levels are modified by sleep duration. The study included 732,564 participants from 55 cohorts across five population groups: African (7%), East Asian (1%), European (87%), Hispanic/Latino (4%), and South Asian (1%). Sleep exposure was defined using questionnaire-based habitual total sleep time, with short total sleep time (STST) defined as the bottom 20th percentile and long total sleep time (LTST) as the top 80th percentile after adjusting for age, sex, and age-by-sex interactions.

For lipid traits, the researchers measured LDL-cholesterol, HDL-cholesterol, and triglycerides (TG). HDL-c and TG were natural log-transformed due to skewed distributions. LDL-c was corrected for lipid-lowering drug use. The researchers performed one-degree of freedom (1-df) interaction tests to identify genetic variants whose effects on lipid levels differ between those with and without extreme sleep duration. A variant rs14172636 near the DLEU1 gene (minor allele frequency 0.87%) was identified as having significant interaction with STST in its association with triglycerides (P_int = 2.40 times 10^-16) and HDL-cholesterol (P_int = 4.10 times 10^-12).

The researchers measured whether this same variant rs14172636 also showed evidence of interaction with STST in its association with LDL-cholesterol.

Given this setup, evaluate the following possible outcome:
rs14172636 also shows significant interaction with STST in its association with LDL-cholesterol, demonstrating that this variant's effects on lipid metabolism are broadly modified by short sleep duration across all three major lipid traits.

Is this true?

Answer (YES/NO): NO